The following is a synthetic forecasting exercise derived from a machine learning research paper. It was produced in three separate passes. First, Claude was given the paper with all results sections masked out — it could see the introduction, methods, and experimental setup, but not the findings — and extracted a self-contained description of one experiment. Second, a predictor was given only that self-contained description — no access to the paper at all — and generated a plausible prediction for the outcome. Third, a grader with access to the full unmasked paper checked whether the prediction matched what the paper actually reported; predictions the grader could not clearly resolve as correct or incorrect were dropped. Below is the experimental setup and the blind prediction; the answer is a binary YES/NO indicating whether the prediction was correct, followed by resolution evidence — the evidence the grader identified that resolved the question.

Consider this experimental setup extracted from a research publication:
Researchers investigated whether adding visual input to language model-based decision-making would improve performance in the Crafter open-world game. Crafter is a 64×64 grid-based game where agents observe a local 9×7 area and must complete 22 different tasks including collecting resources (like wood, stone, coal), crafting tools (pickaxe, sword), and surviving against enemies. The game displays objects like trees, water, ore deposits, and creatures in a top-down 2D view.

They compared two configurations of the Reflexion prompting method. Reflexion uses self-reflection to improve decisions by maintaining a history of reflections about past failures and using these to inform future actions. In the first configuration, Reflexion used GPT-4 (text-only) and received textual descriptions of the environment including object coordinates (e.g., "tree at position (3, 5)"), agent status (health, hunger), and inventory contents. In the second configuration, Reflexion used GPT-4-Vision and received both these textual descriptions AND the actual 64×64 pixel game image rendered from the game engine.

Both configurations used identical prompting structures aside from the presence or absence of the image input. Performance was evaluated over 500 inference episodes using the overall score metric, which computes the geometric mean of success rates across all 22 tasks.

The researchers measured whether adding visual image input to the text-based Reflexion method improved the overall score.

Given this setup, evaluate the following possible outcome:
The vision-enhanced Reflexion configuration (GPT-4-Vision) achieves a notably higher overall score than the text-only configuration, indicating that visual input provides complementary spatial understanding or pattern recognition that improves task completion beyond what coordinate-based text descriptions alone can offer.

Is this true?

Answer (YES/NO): NO